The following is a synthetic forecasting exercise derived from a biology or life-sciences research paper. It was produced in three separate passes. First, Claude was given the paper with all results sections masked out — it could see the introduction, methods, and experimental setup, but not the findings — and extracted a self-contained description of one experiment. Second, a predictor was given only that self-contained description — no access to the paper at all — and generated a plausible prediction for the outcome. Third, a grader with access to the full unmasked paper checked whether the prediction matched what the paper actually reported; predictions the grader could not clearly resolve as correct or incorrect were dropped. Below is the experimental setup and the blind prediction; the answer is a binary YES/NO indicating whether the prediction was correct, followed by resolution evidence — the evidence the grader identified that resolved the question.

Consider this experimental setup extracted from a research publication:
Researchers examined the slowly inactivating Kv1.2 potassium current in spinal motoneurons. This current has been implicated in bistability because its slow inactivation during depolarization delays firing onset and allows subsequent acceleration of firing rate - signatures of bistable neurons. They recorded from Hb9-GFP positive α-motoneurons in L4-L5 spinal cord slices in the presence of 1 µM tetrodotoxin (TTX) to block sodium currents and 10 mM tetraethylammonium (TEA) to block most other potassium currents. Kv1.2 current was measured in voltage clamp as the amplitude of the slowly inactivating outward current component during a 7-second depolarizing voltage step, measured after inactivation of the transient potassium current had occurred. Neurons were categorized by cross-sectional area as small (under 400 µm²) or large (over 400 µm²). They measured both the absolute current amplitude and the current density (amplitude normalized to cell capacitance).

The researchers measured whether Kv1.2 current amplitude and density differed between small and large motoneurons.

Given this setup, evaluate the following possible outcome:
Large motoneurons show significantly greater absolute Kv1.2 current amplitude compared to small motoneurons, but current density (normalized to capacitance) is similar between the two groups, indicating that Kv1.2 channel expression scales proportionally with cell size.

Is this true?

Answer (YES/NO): NO